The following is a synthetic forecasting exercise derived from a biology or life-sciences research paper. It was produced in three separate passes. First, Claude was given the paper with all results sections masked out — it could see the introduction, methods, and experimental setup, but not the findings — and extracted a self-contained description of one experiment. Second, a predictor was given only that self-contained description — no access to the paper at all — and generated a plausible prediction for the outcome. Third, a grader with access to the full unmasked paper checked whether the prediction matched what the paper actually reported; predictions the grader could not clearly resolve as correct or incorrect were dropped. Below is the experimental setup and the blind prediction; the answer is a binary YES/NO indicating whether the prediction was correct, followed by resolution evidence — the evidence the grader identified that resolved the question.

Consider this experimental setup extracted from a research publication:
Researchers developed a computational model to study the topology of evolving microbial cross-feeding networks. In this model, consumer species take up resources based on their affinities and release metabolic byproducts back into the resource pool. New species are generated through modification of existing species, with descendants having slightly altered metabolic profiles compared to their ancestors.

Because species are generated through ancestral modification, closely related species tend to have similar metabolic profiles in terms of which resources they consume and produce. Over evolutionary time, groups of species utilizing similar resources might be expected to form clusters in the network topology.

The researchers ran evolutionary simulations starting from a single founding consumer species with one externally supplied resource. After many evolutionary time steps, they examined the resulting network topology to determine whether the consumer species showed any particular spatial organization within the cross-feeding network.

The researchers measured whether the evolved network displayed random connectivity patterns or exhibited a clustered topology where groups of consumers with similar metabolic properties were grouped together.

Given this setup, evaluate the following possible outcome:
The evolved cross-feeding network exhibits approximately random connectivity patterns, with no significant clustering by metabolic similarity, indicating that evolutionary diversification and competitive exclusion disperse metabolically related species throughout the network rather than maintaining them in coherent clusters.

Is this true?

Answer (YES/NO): NO